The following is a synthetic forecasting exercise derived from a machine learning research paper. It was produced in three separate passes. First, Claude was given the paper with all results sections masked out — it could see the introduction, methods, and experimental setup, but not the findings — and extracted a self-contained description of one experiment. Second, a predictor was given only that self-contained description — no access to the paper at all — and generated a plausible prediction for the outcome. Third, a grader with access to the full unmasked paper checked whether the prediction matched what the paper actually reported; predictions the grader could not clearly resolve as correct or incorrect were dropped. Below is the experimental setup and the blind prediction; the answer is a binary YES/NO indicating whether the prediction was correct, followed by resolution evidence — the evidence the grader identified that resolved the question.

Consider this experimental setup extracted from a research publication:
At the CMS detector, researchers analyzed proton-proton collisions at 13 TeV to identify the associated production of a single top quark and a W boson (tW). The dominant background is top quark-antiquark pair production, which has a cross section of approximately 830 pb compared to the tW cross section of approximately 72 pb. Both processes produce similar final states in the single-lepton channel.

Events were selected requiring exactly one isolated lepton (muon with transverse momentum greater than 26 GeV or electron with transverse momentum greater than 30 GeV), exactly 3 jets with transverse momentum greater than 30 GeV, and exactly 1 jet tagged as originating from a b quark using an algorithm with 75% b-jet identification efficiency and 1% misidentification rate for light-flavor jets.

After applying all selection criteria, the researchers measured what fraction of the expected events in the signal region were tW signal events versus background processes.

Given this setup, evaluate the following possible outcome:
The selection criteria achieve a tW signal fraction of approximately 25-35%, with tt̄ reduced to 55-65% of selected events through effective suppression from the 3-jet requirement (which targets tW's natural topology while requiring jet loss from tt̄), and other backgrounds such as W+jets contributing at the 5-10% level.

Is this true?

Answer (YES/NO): NO